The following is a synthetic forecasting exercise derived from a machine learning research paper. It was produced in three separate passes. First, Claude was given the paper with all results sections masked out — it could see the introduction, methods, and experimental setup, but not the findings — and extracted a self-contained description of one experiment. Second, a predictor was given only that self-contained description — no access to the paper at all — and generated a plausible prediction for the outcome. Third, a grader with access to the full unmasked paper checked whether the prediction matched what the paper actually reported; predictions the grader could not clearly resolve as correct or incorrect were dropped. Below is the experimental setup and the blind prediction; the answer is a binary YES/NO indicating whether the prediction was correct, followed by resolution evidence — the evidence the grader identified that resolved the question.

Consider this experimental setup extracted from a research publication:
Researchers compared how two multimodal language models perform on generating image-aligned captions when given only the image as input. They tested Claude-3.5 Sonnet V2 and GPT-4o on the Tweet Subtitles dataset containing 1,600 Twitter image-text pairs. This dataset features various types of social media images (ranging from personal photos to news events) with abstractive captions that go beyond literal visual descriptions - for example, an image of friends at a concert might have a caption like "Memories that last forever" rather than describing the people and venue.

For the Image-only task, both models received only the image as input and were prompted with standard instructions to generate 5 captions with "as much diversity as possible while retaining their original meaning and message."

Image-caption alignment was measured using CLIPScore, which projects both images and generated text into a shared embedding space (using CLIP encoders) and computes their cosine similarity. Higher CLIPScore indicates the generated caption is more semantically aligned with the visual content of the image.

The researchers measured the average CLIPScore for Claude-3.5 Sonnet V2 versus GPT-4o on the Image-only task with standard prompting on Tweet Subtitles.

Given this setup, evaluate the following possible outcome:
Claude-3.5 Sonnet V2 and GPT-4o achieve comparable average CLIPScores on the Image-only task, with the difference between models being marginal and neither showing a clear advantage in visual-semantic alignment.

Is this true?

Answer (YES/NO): NO